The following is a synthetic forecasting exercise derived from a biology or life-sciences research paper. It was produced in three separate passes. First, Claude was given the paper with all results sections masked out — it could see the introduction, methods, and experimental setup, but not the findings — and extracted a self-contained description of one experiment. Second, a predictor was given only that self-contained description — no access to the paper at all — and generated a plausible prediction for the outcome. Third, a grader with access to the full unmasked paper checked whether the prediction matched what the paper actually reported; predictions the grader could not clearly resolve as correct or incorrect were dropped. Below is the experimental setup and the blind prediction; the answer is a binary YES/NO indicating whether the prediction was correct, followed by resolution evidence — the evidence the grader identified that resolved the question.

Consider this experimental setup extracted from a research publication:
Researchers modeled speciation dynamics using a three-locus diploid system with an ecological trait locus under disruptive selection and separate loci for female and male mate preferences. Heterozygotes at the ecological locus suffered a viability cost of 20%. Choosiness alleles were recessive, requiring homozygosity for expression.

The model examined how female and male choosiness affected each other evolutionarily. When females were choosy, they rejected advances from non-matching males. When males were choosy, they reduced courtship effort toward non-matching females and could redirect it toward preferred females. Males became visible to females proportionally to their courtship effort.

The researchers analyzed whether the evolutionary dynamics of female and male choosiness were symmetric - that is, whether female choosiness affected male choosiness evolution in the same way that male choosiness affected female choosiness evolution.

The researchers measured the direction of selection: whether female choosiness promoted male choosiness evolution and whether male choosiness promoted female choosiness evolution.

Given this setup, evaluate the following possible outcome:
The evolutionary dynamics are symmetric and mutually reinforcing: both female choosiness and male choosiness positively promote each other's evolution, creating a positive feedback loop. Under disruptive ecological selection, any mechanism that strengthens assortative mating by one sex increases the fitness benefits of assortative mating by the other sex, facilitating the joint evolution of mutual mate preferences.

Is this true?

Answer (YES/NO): NO